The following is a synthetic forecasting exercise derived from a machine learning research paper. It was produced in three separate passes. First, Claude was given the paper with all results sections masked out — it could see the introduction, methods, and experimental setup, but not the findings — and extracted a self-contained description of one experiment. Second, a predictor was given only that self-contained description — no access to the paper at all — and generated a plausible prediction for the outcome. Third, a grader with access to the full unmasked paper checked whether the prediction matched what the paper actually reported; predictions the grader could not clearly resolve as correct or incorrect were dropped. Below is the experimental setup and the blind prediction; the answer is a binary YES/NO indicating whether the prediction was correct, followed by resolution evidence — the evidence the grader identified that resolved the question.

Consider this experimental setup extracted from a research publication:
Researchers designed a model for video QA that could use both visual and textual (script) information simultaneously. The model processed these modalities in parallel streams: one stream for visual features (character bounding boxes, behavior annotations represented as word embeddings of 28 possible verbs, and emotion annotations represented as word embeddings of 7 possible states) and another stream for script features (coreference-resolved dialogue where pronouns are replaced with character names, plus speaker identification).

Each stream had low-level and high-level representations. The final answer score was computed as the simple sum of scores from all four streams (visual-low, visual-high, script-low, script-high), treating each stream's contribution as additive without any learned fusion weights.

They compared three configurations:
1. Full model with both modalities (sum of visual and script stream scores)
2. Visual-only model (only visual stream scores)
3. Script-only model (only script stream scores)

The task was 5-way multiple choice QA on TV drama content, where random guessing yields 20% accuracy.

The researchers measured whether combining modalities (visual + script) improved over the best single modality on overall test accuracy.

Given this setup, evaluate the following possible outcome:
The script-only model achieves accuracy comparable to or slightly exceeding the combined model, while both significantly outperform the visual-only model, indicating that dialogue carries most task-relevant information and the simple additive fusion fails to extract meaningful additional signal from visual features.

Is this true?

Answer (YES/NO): NO